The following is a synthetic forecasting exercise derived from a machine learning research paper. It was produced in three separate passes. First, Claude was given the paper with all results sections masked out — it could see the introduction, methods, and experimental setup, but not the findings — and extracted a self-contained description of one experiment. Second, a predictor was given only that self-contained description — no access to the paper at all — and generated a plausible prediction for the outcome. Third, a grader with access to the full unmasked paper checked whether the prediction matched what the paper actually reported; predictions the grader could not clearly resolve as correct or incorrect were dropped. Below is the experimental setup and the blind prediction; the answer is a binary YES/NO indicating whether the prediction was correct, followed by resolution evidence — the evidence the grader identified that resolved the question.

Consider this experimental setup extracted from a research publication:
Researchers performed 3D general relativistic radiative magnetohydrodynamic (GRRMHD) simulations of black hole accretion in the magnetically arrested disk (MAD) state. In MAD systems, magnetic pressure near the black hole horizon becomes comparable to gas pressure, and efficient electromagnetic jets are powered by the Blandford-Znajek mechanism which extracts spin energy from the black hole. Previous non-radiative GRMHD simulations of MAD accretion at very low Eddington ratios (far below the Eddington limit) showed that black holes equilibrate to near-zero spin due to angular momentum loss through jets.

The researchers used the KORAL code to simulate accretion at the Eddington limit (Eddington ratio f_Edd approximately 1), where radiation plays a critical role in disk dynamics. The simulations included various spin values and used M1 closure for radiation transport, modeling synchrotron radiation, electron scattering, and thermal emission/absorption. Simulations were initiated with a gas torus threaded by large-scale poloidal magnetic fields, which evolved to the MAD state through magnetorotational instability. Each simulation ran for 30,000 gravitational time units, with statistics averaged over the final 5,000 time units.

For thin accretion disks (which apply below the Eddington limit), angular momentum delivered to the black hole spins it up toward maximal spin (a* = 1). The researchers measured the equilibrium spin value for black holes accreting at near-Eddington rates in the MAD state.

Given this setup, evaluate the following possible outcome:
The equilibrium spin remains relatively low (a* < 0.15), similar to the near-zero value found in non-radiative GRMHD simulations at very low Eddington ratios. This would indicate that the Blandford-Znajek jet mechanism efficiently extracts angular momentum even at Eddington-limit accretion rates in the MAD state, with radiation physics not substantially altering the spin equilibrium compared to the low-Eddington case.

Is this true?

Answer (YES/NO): NO